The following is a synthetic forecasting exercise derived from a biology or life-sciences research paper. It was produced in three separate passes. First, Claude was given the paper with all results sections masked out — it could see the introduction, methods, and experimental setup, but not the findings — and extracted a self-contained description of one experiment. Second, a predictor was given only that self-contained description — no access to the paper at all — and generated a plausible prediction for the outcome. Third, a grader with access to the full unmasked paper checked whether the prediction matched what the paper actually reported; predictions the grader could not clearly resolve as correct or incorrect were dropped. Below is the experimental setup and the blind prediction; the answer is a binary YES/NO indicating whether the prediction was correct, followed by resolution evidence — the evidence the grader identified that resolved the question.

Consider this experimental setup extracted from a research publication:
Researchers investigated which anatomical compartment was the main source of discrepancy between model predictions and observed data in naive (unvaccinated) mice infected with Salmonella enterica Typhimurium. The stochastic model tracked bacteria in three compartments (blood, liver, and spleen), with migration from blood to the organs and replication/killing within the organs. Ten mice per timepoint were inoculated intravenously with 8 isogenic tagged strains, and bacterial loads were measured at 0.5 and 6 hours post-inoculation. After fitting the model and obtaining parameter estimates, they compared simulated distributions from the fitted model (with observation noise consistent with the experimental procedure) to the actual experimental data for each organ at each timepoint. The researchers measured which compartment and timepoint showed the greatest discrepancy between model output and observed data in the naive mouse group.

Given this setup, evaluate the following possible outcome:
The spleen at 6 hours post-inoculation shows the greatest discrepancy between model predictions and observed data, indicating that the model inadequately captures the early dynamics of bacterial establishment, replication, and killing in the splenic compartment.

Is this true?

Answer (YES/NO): NO